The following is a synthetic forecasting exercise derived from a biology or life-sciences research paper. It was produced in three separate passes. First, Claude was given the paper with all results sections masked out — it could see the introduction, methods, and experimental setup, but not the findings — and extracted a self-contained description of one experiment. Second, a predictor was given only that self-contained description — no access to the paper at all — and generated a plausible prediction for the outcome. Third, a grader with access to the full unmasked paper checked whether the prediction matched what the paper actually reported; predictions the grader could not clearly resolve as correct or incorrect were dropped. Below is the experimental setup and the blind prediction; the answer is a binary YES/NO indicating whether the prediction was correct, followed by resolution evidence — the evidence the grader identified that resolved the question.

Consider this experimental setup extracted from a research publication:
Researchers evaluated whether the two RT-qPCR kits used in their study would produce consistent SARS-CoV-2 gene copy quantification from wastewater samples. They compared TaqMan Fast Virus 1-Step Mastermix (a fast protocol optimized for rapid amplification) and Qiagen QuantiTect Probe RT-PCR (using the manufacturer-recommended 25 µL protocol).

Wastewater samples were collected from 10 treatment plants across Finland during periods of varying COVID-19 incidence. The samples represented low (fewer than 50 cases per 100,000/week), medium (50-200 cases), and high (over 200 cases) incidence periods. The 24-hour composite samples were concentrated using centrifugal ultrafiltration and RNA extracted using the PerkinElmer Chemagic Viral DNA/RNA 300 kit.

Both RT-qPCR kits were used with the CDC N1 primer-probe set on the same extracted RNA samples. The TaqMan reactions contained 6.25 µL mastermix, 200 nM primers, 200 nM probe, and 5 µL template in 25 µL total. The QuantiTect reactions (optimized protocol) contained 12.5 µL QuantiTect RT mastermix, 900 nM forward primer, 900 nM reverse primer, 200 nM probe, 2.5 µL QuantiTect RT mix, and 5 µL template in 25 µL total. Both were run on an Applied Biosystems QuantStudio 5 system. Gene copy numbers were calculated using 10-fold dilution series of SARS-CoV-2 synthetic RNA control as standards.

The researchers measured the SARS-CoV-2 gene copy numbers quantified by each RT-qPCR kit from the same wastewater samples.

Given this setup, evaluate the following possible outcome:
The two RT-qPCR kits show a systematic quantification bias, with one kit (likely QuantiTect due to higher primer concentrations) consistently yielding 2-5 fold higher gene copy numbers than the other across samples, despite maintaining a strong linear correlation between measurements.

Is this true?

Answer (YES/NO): NO